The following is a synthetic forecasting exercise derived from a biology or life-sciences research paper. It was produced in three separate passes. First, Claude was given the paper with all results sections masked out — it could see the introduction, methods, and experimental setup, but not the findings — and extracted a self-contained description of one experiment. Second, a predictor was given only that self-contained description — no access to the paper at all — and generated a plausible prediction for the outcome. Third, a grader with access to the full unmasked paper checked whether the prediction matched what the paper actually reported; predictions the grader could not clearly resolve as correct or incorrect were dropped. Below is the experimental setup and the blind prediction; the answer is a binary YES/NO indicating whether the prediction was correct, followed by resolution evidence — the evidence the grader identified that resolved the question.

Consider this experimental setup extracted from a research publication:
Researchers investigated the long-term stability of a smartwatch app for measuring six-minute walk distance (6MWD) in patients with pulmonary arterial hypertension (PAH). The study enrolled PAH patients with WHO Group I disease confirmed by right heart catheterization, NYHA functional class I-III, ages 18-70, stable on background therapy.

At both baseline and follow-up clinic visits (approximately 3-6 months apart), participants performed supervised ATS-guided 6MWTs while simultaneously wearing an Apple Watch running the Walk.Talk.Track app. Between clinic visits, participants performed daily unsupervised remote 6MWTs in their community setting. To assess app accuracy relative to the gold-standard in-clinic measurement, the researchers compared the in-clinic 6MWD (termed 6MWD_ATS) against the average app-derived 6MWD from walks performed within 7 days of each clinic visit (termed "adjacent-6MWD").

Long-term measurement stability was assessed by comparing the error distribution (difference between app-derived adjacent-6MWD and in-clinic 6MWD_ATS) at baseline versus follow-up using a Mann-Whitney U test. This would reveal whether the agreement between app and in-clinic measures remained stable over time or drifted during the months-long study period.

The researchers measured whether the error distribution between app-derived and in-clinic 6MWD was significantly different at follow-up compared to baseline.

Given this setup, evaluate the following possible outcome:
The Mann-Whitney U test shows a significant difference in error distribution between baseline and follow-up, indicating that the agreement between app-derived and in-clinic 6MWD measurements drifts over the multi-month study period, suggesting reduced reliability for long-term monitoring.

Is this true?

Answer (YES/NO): YES